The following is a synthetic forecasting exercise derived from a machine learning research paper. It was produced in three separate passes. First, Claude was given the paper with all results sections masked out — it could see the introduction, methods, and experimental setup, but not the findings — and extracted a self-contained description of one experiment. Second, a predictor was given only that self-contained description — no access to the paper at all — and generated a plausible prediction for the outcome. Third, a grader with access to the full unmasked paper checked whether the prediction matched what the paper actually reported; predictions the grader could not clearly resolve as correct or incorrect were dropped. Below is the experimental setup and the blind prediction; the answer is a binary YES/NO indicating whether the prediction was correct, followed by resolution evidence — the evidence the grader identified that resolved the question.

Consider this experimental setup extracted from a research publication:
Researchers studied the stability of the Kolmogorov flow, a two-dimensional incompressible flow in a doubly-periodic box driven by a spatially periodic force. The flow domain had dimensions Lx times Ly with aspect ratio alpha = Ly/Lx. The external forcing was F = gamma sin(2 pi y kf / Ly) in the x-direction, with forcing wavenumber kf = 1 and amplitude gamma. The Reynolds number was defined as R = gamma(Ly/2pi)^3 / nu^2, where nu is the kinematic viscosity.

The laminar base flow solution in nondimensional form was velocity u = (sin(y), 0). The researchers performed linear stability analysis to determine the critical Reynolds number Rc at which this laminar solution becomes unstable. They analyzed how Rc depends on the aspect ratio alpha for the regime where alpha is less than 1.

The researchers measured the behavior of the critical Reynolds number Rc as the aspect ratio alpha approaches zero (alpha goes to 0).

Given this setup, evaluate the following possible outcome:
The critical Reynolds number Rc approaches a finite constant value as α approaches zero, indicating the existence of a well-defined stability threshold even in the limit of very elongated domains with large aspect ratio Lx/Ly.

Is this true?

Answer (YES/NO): YES